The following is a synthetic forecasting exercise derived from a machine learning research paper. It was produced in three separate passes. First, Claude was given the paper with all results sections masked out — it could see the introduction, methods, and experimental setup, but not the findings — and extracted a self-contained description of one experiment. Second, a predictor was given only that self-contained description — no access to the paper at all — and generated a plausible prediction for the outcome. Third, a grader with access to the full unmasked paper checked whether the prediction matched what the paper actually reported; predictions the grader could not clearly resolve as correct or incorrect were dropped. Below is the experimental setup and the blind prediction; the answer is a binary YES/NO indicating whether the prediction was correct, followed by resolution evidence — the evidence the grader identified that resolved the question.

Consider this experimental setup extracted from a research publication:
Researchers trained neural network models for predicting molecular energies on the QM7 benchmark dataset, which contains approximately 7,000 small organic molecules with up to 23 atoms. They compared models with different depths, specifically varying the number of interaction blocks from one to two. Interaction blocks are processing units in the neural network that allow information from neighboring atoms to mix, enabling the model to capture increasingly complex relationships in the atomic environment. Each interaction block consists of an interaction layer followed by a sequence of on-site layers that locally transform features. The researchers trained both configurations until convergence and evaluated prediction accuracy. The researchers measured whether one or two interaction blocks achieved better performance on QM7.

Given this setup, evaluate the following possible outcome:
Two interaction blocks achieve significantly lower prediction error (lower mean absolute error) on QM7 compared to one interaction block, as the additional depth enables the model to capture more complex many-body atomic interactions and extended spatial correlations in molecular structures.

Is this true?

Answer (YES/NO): NO